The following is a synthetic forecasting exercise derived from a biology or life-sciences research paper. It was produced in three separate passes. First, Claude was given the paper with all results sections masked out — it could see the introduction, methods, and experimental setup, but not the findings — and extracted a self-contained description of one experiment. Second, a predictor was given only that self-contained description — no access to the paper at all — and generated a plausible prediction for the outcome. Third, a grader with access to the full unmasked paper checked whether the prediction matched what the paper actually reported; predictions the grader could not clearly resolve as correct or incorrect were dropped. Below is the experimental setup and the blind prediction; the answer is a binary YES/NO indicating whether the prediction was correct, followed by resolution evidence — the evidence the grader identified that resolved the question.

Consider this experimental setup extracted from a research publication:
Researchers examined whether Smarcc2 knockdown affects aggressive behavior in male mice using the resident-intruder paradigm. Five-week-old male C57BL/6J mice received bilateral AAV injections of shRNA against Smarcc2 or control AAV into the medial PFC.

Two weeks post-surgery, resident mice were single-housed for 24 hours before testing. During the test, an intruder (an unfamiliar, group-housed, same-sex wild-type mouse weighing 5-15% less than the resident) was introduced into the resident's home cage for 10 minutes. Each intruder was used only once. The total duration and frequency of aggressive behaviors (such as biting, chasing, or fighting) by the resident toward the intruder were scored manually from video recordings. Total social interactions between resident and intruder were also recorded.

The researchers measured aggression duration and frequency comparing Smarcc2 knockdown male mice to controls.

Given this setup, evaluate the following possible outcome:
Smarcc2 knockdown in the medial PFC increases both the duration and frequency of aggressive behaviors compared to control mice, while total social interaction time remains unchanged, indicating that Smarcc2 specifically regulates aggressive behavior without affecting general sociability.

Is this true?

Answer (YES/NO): NO